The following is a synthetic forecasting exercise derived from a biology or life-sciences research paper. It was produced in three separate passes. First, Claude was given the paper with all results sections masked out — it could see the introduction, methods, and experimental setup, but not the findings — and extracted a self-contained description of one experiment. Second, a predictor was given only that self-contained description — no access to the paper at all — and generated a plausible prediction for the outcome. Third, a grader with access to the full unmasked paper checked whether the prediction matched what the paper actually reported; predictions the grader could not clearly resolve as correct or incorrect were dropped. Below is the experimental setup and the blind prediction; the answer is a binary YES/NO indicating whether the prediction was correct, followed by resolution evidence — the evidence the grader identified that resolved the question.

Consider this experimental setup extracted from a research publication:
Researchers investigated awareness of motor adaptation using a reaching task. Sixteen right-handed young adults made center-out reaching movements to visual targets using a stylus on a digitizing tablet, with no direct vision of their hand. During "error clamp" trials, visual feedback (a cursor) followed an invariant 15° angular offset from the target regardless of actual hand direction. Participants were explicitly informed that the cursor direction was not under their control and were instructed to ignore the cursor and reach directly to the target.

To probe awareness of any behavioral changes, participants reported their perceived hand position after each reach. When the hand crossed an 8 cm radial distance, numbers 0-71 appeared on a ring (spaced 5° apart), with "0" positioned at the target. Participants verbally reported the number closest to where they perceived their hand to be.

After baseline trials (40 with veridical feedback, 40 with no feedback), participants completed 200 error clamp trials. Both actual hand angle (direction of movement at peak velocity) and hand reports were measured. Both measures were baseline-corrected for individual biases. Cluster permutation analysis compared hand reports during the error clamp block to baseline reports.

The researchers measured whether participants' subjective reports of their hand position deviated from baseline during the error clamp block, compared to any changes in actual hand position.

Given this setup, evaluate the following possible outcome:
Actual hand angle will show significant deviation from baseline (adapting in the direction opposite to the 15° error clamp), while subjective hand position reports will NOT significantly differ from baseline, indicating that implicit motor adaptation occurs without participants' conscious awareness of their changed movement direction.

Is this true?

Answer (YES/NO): NO